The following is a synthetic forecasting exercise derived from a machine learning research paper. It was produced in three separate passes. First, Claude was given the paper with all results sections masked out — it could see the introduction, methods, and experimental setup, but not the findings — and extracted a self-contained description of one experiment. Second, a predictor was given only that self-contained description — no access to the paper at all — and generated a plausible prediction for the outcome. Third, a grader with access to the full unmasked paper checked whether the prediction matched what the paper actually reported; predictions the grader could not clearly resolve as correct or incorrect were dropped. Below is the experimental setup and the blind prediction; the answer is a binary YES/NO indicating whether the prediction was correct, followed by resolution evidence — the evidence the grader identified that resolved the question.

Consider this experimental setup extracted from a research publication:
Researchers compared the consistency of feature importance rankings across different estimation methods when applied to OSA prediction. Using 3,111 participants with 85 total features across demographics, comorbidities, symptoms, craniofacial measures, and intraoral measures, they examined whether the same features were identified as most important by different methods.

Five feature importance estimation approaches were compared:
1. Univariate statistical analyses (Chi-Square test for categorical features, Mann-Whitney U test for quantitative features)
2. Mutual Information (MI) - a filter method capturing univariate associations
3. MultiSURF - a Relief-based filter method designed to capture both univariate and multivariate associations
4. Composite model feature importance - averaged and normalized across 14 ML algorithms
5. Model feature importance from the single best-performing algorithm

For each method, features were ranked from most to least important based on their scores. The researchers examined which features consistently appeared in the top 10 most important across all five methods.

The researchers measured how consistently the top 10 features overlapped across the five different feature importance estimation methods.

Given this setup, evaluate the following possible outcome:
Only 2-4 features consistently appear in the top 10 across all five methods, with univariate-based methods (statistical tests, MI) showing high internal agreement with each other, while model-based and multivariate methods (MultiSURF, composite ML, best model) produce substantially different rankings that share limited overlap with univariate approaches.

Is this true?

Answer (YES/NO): NO